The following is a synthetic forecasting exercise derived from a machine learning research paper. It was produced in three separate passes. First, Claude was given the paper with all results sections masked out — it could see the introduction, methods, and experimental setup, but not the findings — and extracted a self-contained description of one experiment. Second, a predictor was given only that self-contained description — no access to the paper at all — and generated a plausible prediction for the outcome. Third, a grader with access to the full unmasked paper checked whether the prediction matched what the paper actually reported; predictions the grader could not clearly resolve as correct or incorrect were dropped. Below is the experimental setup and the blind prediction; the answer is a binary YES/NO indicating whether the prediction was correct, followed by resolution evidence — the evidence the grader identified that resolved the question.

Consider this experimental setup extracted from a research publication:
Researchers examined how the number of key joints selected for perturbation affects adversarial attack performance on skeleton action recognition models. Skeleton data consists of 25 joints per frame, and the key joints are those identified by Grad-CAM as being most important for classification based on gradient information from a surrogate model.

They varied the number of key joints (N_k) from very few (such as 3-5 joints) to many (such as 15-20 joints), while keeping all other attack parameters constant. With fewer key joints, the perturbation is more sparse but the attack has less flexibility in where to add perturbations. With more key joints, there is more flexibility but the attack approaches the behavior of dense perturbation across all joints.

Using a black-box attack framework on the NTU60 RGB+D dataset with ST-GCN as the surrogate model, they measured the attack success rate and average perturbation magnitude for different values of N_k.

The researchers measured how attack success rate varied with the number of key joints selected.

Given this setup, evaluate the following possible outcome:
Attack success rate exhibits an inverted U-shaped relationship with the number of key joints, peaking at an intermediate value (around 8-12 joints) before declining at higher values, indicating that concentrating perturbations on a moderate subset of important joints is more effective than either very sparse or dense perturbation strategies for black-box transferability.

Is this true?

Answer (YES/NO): NO